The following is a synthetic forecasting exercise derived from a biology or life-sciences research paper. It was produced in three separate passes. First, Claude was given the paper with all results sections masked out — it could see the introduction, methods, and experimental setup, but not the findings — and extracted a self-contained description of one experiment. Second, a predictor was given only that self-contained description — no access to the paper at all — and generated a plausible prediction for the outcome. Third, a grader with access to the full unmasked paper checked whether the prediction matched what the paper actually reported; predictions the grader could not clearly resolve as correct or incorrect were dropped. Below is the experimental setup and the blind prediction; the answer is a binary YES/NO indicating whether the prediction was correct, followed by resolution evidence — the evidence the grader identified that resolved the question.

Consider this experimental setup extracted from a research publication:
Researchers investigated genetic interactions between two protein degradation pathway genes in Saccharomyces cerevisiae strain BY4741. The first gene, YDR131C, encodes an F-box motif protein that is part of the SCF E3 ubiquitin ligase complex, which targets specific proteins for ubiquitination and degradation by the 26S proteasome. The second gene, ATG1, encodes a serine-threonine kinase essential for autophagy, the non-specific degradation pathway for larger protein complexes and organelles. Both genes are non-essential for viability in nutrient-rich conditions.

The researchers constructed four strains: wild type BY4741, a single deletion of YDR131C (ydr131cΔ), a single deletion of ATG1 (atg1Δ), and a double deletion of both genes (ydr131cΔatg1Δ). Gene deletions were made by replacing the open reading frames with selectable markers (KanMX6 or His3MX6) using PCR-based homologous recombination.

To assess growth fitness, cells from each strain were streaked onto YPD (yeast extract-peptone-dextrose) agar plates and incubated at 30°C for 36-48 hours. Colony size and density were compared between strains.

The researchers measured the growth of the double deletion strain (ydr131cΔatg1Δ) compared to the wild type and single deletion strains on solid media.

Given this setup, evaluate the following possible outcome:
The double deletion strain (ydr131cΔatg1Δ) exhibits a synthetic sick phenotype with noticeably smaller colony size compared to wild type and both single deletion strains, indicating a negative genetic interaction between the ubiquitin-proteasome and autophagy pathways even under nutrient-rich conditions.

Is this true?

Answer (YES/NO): YES